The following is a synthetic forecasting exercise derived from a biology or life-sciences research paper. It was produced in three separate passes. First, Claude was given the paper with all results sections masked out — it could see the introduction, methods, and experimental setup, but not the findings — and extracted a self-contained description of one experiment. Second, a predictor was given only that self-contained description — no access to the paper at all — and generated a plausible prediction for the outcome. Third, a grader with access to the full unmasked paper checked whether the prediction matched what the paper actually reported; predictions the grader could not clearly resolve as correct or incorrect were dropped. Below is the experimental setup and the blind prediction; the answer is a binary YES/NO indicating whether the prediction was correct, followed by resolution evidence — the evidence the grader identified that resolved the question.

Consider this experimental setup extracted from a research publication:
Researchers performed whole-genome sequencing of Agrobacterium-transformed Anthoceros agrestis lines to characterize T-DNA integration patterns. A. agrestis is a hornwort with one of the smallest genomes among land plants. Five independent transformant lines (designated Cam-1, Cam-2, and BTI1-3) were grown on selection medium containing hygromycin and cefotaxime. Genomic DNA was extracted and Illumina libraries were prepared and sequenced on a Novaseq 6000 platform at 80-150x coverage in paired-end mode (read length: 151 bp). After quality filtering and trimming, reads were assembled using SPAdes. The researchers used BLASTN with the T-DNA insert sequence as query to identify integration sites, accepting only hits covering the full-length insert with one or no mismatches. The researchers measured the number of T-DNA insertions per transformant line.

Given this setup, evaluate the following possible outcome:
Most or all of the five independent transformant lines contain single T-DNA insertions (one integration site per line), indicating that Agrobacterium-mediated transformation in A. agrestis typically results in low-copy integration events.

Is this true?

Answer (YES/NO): NO